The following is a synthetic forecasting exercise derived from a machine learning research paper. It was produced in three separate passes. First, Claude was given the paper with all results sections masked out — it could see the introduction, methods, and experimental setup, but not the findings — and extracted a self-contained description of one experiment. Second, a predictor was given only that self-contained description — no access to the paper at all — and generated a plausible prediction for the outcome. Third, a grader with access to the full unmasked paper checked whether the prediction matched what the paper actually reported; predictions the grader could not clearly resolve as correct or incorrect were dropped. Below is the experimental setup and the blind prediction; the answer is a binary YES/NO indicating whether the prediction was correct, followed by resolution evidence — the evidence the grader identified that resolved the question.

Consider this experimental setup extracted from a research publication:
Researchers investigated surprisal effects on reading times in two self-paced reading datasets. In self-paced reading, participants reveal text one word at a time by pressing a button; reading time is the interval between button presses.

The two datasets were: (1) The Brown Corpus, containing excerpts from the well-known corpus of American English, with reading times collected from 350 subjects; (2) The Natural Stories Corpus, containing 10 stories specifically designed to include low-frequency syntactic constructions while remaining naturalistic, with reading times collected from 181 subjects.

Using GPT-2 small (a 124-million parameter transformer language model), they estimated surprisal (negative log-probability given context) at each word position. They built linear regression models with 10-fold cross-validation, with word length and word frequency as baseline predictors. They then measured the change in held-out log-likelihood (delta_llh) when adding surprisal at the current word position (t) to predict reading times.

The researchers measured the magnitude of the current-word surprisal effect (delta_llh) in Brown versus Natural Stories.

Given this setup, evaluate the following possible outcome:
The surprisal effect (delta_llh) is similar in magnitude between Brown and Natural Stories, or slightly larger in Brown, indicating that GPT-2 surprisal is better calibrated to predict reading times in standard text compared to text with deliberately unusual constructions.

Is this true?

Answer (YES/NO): NO